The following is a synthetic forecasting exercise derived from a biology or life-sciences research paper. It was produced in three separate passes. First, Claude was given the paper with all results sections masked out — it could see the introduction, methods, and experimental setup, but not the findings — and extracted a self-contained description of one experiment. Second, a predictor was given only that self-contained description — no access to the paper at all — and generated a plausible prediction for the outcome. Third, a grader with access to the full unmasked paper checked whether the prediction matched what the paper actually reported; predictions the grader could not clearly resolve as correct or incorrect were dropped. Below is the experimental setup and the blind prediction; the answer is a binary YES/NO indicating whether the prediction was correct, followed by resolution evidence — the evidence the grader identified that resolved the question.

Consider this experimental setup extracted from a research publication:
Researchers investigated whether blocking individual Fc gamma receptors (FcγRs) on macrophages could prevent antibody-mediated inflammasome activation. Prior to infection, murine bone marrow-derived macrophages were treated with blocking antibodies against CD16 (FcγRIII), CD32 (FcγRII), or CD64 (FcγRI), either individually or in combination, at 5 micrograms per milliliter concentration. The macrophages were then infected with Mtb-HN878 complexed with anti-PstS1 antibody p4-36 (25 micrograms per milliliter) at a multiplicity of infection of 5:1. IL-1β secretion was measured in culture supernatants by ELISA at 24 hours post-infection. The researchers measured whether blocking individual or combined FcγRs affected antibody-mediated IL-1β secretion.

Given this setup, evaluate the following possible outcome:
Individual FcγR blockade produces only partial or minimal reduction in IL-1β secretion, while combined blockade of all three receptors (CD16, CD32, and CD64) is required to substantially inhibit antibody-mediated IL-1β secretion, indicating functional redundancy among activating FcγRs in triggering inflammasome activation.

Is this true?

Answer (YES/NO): NO